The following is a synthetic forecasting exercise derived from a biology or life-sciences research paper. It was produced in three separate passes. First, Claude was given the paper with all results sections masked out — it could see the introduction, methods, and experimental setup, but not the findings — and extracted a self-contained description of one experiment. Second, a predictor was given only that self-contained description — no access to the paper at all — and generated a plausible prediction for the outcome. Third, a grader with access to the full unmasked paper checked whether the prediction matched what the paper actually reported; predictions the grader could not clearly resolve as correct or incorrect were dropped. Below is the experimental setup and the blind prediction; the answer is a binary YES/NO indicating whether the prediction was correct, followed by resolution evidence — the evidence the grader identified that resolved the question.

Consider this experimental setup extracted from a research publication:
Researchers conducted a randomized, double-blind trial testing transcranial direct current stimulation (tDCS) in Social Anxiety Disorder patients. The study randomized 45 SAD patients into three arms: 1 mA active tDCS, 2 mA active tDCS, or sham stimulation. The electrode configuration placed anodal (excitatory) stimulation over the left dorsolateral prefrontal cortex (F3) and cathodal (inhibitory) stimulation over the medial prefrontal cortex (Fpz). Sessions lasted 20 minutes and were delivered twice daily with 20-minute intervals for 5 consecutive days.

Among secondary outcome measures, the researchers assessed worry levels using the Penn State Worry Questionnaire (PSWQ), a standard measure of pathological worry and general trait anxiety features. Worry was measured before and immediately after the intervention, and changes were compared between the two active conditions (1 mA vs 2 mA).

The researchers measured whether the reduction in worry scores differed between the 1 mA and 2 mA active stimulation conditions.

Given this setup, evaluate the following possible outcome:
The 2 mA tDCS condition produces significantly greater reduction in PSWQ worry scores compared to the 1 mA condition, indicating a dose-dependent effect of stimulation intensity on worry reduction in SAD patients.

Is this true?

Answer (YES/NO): YES